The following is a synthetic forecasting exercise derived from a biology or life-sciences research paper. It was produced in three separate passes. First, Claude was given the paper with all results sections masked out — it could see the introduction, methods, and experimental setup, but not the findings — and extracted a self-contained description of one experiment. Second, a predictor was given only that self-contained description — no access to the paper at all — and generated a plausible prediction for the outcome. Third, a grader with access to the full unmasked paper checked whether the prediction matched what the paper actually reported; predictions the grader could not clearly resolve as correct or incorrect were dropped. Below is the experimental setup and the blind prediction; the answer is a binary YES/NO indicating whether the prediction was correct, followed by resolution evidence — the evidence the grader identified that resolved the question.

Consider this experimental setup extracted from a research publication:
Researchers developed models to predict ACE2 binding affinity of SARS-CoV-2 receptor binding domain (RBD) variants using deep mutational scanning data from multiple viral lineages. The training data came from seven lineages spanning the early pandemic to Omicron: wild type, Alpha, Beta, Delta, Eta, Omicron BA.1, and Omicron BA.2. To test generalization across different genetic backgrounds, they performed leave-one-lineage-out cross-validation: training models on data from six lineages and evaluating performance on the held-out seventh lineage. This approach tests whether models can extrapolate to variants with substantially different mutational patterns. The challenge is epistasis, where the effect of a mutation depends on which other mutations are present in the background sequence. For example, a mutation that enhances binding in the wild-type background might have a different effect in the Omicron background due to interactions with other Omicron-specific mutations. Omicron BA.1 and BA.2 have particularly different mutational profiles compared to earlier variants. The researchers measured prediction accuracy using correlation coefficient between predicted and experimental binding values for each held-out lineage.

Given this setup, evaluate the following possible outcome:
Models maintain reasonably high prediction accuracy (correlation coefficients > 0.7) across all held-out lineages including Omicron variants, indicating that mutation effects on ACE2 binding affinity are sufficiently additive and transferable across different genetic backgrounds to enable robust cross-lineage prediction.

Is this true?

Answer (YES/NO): NO